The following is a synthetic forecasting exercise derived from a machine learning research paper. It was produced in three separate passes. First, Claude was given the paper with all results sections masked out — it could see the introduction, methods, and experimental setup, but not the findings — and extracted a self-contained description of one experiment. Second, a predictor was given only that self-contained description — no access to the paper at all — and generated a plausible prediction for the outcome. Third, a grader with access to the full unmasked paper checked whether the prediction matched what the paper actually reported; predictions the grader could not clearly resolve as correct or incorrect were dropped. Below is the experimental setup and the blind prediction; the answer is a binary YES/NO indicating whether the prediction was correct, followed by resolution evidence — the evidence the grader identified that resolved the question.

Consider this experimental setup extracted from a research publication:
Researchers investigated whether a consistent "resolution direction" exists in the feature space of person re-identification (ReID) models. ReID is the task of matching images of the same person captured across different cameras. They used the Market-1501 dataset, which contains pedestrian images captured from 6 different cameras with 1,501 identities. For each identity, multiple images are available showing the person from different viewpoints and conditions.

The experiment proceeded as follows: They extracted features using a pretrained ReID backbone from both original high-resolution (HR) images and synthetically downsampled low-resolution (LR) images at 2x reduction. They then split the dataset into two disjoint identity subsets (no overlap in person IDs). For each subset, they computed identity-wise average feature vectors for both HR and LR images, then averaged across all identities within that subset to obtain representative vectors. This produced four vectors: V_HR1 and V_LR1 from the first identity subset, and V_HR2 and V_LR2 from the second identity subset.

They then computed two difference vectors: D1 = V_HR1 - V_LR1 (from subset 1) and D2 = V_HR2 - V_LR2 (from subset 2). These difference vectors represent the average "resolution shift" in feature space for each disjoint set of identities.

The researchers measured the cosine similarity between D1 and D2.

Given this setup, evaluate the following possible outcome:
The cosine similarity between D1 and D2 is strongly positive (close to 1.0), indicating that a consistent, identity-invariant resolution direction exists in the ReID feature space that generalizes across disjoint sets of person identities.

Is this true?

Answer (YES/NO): YES